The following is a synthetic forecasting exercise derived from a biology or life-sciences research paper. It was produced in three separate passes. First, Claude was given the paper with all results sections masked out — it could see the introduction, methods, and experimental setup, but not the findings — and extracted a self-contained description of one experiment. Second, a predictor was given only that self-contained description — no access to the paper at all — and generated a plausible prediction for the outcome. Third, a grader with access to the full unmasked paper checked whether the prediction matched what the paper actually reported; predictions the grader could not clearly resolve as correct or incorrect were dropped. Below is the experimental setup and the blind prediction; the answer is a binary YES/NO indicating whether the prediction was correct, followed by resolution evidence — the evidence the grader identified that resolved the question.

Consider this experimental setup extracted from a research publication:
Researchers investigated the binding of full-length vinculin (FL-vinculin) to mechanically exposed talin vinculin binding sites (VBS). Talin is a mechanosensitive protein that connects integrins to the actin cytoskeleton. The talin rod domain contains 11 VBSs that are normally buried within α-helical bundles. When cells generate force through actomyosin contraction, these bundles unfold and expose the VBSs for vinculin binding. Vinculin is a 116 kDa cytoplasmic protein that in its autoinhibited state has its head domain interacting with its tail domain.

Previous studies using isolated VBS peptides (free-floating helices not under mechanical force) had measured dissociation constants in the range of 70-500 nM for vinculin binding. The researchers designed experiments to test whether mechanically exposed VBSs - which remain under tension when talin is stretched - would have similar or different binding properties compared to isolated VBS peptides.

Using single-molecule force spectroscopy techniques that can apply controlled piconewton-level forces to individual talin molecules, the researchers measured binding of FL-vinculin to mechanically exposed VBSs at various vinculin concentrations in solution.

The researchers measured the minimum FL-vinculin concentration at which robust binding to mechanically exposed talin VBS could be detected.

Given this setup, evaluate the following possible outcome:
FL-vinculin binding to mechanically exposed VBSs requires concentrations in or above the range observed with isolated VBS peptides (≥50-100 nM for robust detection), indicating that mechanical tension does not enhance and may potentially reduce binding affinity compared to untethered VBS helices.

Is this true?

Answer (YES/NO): NO